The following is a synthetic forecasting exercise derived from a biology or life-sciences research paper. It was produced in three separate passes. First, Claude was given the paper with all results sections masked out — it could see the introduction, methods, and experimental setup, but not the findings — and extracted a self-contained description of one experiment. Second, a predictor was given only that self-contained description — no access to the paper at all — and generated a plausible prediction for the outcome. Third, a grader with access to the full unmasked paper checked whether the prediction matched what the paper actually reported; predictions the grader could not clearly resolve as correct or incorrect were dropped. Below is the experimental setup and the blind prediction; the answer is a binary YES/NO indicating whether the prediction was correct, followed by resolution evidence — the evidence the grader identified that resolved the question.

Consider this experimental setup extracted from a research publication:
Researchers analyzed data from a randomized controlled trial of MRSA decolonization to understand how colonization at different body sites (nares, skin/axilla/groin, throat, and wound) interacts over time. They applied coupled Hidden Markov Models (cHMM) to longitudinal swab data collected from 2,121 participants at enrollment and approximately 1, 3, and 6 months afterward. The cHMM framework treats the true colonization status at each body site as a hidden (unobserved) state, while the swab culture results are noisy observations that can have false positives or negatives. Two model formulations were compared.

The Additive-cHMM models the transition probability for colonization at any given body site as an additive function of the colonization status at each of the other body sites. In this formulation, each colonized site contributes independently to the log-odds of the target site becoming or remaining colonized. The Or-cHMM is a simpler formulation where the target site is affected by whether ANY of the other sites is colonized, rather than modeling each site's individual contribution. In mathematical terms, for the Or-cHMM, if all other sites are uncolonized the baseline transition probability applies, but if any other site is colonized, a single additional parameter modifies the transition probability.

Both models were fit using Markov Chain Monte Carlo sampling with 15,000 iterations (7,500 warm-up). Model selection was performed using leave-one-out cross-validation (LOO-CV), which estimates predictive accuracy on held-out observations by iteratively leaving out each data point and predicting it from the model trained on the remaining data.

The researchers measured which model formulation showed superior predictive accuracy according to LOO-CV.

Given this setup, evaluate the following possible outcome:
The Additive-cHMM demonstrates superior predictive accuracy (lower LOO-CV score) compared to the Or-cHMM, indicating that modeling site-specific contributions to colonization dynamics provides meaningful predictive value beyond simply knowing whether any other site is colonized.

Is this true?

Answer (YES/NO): YES